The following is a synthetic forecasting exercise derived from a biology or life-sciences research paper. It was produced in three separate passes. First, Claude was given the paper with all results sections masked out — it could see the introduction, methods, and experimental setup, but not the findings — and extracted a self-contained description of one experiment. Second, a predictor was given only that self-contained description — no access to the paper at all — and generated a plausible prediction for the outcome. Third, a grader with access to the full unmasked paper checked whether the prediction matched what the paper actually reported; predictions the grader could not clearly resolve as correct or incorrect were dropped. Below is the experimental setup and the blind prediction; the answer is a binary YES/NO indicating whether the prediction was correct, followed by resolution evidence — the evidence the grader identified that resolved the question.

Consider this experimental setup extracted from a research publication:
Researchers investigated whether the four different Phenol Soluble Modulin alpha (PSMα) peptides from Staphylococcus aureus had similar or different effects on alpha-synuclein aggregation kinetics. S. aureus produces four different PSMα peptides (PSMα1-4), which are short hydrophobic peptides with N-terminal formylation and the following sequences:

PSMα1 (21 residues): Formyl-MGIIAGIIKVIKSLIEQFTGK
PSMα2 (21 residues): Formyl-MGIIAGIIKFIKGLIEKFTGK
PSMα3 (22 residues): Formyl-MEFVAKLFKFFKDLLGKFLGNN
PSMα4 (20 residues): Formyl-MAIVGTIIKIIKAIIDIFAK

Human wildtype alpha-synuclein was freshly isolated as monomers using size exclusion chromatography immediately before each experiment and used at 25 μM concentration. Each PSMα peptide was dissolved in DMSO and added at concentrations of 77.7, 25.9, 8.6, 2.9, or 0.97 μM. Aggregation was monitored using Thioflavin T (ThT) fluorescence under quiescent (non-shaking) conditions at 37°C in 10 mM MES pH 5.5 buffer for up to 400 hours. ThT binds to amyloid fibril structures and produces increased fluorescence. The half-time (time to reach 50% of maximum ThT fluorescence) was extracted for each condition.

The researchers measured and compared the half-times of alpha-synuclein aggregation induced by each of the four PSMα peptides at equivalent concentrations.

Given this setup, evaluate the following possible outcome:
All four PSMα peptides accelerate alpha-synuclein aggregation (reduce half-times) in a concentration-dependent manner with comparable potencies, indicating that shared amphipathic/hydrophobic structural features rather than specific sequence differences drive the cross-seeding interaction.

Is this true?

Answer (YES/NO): NO